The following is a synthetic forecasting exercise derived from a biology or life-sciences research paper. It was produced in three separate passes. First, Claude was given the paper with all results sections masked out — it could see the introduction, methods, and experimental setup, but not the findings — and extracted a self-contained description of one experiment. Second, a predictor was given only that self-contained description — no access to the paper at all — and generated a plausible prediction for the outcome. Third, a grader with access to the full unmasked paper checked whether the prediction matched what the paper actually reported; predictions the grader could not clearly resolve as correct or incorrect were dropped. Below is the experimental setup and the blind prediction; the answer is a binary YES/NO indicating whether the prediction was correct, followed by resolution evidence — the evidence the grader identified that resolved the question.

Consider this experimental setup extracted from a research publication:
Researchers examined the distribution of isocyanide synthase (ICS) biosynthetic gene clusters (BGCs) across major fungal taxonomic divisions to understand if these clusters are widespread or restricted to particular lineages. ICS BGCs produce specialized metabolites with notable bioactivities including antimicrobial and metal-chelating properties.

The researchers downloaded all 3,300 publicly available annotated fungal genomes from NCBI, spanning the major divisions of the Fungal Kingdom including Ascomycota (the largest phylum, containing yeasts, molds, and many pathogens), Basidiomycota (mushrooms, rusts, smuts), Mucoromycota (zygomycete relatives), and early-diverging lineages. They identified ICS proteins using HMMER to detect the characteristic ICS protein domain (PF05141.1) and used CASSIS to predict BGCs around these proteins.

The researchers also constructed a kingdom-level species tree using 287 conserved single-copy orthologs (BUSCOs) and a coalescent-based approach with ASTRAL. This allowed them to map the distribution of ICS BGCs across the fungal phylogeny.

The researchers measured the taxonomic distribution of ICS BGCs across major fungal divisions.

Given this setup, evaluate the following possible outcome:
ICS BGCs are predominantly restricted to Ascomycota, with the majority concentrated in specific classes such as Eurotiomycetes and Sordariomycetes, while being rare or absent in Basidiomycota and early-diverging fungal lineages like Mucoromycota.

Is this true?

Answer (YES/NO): NO